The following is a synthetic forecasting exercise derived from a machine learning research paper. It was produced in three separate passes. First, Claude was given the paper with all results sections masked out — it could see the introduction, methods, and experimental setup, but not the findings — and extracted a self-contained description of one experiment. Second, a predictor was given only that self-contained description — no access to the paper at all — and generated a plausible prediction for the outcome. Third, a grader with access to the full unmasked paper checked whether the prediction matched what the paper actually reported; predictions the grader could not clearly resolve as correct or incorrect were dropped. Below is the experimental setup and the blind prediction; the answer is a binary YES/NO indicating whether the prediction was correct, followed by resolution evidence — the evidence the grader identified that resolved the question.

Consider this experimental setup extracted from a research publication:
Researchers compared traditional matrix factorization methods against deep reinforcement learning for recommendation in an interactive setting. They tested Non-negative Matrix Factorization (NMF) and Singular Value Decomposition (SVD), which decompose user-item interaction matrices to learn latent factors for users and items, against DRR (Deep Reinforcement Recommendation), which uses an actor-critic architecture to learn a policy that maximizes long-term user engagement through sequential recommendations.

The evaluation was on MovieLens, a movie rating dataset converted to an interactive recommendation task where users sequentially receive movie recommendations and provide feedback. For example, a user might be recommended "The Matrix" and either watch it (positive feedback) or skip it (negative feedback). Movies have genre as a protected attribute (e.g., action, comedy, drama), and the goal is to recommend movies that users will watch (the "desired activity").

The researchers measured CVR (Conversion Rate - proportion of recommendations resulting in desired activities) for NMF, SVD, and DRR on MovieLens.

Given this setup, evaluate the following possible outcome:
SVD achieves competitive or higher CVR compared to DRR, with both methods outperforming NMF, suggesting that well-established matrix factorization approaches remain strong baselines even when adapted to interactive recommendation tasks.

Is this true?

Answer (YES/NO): NO